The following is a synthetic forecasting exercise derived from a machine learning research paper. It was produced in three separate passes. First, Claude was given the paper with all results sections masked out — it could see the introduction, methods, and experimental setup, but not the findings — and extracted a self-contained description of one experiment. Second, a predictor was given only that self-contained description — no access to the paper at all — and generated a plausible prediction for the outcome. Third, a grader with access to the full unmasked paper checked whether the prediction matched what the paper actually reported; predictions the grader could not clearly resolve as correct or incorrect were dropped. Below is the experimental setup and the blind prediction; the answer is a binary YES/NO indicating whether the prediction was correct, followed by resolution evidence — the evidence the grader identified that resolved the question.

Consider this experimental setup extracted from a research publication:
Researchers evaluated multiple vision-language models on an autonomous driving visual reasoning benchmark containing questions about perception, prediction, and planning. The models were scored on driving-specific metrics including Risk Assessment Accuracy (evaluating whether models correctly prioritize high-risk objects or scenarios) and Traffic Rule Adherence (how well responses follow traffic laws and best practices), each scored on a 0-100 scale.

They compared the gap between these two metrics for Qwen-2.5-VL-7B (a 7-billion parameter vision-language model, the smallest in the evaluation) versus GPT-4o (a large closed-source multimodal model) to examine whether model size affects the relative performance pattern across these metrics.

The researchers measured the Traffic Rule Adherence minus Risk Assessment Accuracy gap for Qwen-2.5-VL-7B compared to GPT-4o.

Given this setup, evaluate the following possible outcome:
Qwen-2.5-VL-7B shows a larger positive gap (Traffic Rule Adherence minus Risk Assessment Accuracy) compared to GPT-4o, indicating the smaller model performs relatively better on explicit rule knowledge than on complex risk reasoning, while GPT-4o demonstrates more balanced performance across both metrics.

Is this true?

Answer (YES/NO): YES